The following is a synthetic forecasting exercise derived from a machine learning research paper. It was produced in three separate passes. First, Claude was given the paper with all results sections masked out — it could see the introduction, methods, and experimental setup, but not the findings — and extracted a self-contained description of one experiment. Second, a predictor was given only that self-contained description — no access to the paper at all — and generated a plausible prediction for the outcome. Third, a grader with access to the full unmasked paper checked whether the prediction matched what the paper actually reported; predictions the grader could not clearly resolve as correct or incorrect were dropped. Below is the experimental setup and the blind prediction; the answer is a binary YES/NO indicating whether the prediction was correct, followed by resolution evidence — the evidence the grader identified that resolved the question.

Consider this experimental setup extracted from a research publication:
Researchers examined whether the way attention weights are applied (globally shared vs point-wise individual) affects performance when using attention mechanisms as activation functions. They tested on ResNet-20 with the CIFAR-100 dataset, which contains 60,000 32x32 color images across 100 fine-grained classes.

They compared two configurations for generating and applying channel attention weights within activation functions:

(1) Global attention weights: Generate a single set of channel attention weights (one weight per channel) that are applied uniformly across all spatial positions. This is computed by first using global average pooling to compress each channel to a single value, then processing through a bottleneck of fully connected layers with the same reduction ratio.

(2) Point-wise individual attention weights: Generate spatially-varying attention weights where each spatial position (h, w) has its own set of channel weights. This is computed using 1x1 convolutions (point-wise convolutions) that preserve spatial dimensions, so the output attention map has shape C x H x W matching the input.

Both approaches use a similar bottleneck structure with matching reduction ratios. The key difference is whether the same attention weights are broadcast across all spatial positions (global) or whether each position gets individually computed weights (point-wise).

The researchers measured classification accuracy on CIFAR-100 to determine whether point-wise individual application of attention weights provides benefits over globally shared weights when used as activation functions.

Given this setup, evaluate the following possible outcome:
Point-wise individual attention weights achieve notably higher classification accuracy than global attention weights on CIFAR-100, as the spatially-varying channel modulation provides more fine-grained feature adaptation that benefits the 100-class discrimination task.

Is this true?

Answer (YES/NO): YES